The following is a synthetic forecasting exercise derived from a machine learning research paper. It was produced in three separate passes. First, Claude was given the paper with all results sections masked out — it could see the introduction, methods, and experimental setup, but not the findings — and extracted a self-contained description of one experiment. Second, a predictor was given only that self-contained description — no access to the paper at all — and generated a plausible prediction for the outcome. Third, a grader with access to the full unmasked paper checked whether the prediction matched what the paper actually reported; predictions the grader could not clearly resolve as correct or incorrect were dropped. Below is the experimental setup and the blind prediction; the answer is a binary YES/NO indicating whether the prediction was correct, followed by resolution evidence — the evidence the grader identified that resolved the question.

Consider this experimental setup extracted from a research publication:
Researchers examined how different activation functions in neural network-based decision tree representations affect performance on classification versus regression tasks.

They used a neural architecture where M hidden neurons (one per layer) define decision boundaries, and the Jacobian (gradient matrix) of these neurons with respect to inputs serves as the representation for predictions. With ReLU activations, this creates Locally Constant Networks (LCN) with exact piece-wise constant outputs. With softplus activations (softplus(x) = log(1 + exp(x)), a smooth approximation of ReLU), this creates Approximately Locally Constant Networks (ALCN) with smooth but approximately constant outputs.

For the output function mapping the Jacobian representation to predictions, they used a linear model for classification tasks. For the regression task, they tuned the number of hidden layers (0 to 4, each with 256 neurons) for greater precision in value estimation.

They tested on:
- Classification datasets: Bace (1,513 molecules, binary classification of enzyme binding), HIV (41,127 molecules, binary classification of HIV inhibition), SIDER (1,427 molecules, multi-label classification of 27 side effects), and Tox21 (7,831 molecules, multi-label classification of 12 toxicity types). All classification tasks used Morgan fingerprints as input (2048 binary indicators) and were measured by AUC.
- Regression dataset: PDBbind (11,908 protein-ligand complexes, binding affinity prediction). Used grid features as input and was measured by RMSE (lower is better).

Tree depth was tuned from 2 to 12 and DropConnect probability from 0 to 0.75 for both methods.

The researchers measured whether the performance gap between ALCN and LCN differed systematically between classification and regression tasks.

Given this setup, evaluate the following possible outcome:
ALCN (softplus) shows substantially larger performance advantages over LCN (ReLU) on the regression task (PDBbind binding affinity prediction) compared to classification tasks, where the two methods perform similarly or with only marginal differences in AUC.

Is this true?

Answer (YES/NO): NO